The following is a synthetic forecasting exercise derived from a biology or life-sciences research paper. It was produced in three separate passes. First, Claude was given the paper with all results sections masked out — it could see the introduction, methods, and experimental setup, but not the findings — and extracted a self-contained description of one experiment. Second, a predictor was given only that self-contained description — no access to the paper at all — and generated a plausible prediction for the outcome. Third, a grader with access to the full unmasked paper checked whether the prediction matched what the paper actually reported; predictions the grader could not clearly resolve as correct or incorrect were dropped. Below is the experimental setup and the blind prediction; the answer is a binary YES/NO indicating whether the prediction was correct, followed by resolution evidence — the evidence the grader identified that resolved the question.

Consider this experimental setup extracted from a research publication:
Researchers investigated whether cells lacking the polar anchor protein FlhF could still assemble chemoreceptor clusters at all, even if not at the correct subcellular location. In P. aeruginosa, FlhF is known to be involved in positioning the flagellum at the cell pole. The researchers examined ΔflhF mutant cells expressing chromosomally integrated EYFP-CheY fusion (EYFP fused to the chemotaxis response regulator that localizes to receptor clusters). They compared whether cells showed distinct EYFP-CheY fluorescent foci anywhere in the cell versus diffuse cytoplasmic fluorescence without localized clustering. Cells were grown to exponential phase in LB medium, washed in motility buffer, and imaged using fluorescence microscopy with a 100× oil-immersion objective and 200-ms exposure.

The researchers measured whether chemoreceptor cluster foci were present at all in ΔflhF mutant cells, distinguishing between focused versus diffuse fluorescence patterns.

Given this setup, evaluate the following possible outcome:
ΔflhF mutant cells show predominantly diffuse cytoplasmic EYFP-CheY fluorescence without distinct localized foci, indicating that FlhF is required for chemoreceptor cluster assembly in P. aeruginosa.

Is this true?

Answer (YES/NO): NO